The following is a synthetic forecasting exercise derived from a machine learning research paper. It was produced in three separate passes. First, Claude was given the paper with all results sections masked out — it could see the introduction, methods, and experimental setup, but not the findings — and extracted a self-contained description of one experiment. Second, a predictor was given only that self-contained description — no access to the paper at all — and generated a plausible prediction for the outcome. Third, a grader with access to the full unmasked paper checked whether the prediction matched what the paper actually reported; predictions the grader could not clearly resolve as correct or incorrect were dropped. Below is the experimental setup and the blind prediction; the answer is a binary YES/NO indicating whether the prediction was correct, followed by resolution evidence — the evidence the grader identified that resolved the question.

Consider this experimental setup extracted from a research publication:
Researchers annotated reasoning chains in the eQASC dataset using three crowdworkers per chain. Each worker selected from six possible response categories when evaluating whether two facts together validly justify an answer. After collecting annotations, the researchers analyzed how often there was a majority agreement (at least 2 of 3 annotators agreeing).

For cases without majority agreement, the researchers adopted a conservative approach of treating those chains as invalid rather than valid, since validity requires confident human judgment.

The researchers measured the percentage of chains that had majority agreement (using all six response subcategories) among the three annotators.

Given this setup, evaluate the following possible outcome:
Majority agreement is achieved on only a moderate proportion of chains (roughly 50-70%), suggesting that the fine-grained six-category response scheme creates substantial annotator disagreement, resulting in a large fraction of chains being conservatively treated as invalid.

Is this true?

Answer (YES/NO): NO